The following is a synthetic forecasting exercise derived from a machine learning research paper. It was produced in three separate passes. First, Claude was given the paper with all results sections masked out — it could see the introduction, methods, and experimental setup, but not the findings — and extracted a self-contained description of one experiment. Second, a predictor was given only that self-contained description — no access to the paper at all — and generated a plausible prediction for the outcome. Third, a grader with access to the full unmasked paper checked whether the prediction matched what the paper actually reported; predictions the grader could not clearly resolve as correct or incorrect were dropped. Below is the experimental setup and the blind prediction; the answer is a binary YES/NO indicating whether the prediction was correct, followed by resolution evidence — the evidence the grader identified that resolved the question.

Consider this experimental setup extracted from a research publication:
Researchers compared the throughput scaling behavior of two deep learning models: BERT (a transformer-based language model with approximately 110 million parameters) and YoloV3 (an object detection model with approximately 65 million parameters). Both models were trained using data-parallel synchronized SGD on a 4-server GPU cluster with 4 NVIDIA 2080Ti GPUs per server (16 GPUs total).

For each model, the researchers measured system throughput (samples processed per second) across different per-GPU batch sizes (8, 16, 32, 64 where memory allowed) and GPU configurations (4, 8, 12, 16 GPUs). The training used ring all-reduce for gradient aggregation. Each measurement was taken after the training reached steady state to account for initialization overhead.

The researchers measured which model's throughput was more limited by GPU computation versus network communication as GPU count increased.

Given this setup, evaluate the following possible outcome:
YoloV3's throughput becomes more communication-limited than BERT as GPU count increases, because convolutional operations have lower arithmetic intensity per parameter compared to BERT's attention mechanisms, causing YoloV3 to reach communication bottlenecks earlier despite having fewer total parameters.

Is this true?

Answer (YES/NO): YES